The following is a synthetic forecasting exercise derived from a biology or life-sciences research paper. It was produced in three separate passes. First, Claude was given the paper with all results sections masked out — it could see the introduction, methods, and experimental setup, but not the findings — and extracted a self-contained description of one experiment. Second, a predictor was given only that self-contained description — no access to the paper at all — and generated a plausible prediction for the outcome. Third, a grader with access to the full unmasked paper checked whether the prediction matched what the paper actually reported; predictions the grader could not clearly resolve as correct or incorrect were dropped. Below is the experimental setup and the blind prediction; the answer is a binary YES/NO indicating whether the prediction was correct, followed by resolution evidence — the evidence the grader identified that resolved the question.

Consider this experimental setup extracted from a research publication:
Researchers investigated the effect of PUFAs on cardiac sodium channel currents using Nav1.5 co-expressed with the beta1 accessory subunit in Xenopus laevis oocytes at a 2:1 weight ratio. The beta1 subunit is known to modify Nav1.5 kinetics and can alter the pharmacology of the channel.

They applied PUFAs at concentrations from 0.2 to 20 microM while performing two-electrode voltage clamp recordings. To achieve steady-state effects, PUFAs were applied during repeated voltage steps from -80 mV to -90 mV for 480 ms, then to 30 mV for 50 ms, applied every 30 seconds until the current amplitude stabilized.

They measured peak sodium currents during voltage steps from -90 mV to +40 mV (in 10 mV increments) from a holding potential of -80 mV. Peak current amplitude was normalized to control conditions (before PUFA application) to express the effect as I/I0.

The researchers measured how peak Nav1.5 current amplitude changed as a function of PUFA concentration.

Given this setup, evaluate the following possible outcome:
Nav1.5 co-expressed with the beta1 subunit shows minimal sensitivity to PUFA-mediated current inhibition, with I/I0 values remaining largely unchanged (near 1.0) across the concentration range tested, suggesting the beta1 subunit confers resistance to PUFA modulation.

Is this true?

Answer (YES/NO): NO